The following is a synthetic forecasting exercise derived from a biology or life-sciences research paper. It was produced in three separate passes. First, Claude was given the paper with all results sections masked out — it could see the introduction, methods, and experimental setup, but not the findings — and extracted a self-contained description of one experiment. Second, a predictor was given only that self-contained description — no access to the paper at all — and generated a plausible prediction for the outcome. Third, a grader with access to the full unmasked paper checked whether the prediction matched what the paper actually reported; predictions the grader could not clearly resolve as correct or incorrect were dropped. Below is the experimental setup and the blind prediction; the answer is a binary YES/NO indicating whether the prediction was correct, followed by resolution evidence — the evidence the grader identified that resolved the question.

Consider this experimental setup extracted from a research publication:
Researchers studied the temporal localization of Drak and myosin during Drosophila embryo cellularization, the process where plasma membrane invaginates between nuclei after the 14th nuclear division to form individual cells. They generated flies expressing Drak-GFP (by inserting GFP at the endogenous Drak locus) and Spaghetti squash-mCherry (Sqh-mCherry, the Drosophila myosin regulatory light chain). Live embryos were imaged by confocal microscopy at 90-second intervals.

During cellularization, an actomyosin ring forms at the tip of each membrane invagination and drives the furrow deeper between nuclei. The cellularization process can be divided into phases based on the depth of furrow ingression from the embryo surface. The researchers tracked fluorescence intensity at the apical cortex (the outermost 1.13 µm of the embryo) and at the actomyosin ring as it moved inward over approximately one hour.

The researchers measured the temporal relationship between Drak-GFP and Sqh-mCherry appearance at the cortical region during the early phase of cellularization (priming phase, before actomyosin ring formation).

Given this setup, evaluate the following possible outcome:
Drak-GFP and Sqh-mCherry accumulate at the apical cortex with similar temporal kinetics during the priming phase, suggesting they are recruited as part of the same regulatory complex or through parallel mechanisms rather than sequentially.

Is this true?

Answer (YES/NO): NO